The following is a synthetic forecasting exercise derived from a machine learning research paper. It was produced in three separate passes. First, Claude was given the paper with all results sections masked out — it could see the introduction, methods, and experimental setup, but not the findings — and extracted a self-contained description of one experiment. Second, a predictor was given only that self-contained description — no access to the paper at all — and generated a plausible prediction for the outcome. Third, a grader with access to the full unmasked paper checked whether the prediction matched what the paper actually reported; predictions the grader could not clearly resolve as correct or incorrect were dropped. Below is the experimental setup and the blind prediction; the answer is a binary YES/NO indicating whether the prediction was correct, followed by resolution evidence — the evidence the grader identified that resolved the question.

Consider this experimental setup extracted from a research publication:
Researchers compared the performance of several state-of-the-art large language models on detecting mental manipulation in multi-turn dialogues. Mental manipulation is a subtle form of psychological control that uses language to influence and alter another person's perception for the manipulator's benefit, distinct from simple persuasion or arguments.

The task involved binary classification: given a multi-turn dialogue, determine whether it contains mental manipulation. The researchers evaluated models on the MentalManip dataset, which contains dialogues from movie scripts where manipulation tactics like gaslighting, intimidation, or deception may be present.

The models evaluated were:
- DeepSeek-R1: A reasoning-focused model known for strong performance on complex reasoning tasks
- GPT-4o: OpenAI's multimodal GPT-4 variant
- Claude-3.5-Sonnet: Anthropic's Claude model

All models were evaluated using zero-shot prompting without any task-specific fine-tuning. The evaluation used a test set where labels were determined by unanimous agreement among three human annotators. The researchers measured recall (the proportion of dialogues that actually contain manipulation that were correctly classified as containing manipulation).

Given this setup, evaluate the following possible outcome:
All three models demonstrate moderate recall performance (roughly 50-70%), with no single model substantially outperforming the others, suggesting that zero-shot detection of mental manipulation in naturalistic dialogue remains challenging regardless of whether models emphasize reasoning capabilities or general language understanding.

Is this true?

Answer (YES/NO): NO